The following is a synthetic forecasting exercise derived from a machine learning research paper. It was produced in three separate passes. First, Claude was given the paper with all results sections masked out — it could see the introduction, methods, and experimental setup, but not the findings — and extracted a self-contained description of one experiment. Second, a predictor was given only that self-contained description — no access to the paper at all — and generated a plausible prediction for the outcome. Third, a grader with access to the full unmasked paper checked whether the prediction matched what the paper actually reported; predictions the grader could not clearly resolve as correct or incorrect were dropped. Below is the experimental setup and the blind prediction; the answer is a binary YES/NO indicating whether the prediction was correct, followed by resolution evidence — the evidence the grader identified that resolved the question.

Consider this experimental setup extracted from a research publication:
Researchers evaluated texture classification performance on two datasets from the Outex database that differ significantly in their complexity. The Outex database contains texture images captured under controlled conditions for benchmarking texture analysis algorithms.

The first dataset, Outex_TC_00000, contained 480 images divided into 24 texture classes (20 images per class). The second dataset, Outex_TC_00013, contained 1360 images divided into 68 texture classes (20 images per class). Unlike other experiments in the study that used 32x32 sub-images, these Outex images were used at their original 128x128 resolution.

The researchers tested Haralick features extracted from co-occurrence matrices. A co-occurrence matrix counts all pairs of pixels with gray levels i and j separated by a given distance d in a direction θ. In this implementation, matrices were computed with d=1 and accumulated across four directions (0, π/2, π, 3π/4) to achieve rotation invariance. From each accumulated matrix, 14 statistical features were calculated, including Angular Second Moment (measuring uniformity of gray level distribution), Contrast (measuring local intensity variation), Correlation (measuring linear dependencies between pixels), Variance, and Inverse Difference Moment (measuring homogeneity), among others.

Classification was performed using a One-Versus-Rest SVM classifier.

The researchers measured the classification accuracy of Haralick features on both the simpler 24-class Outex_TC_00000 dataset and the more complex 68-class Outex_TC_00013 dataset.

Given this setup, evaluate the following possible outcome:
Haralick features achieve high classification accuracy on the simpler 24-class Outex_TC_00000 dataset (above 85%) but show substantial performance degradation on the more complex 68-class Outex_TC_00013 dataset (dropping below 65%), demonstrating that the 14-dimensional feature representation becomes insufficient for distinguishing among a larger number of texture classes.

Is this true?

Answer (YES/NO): NO